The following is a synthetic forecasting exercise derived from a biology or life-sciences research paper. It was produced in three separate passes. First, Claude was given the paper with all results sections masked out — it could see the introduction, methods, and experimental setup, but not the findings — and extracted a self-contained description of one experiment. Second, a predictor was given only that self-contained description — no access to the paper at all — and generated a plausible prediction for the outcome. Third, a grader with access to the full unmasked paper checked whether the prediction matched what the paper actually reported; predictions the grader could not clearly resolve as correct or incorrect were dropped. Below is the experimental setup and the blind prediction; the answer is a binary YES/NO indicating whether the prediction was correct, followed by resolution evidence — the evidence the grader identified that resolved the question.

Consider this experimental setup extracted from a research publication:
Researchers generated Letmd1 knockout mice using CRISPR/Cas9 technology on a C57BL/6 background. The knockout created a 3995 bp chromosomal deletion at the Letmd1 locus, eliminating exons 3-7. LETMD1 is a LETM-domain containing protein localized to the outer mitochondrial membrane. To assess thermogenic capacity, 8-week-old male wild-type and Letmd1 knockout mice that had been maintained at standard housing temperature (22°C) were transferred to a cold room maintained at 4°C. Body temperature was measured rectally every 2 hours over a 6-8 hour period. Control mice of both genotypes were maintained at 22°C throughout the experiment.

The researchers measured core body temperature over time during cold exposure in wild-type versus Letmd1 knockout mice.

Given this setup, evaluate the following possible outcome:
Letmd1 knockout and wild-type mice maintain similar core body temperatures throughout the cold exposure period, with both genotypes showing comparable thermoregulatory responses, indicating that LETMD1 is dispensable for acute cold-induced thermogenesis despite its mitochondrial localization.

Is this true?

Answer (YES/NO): NO